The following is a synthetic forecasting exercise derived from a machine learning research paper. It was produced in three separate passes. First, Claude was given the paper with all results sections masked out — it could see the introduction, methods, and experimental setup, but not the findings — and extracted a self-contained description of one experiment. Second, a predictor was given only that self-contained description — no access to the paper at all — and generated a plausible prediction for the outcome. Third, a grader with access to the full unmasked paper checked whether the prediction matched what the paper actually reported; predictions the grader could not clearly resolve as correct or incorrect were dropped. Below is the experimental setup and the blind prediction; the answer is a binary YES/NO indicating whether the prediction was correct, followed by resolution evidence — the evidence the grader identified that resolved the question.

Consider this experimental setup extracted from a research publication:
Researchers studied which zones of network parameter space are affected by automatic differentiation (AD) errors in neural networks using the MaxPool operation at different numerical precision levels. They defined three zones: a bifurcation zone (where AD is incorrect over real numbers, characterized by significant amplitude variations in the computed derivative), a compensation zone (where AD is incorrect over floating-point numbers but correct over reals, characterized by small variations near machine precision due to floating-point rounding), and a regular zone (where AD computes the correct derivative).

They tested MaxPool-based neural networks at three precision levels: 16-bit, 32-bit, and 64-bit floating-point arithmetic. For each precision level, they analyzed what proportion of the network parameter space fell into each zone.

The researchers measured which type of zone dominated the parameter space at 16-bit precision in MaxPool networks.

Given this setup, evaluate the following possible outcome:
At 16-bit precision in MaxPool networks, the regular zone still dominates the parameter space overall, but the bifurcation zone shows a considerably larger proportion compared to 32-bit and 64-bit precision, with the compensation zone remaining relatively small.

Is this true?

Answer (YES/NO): NO